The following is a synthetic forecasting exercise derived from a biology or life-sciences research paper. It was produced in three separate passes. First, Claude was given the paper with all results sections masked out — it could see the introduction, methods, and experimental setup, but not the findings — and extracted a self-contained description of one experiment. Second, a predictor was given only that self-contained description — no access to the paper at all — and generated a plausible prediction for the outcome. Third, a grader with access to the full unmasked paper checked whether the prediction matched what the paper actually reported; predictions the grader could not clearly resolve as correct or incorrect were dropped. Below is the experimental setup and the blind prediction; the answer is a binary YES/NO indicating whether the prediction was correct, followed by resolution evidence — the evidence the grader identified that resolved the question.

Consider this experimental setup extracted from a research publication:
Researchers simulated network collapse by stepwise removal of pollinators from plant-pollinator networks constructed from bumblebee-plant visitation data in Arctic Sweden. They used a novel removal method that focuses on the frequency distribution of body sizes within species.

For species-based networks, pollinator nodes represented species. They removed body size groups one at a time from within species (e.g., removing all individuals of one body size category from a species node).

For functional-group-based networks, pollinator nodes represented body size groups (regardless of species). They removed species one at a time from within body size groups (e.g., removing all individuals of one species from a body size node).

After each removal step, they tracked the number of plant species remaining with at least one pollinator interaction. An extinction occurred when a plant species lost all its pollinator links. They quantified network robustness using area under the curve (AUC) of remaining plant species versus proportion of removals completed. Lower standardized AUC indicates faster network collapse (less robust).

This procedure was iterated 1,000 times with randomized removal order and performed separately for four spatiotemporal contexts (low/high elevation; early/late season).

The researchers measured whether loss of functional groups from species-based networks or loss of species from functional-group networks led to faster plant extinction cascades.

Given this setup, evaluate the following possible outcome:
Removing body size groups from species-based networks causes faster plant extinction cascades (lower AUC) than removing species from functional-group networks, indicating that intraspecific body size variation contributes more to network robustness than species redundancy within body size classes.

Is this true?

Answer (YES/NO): YES